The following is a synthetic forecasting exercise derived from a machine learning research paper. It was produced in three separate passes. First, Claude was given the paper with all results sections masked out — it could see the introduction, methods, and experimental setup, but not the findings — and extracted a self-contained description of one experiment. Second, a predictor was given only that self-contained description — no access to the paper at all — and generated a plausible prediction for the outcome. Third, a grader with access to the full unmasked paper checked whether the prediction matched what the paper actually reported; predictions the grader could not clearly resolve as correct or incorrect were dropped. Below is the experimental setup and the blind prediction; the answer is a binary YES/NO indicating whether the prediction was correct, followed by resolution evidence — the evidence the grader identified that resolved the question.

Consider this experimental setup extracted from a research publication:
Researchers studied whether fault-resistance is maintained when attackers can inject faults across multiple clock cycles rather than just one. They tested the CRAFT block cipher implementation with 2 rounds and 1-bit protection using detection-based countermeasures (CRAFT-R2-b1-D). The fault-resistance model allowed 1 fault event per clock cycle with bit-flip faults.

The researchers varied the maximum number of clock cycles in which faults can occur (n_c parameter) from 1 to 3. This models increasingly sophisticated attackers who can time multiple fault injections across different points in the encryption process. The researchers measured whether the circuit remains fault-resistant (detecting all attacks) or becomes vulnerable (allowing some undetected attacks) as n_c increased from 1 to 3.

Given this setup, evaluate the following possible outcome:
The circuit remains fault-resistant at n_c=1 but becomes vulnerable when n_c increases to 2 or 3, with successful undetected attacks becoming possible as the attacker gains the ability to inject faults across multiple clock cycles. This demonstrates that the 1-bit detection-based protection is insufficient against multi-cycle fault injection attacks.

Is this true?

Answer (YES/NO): NO